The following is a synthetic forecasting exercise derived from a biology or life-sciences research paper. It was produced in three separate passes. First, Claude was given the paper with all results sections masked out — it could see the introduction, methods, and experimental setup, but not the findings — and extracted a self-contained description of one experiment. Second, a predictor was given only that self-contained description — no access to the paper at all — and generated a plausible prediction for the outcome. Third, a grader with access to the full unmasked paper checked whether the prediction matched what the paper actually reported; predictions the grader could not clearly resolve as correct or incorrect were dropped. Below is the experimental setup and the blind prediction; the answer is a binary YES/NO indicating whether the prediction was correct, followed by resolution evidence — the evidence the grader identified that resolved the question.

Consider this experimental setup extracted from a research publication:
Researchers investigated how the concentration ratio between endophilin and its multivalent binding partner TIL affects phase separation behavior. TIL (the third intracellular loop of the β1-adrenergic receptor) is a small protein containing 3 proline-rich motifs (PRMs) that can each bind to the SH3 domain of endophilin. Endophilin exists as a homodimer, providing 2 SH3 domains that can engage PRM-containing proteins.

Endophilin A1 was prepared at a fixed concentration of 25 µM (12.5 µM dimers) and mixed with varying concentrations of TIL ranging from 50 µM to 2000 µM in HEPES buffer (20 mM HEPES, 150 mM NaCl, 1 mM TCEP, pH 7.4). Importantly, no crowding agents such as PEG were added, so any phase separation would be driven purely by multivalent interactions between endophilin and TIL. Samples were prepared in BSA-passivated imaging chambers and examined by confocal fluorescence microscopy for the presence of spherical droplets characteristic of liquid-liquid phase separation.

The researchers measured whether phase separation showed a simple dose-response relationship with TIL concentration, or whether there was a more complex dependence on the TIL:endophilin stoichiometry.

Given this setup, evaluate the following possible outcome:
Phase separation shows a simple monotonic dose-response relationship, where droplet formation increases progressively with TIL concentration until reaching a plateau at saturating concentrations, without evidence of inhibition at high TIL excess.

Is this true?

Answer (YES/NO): NO